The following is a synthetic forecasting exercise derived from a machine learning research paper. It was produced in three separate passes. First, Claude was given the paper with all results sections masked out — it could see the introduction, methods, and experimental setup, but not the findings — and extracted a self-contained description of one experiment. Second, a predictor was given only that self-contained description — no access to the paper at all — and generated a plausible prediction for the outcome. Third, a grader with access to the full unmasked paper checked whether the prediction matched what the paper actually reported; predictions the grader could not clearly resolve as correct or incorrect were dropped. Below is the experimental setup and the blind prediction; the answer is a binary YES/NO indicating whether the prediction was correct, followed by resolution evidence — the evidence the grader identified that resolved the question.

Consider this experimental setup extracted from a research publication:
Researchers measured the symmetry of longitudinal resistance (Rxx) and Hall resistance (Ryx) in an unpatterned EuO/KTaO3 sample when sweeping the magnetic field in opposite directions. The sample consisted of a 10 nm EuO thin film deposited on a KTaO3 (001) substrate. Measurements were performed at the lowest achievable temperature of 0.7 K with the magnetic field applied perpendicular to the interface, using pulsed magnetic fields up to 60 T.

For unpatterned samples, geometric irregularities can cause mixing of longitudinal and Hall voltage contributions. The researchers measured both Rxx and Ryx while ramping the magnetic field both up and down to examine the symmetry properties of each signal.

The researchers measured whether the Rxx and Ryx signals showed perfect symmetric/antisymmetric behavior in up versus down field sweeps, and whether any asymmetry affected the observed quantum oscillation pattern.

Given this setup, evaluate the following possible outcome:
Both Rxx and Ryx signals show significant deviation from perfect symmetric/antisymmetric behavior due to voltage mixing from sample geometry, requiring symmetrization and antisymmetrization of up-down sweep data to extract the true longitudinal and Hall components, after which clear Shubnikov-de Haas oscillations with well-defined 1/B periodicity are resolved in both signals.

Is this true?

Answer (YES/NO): NO